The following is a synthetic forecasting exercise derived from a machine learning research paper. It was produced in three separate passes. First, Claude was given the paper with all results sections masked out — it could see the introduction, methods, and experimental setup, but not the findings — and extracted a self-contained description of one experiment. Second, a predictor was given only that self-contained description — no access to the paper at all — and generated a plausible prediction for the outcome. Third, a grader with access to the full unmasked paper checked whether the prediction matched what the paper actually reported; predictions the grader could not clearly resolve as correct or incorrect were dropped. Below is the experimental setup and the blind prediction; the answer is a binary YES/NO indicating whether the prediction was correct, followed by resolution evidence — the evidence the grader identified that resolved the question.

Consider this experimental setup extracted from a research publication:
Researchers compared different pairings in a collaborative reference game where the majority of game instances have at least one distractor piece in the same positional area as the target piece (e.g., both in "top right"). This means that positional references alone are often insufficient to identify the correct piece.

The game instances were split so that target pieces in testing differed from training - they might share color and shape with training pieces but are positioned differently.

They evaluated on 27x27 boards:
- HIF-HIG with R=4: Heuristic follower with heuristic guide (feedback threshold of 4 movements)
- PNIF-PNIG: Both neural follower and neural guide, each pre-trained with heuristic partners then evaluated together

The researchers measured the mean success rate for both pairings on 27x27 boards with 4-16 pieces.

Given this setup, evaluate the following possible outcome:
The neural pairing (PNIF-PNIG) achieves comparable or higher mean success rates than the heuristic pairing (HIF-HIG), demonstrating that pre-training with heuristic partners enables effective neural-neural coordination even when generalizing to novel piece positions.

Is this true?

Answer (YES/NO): NO